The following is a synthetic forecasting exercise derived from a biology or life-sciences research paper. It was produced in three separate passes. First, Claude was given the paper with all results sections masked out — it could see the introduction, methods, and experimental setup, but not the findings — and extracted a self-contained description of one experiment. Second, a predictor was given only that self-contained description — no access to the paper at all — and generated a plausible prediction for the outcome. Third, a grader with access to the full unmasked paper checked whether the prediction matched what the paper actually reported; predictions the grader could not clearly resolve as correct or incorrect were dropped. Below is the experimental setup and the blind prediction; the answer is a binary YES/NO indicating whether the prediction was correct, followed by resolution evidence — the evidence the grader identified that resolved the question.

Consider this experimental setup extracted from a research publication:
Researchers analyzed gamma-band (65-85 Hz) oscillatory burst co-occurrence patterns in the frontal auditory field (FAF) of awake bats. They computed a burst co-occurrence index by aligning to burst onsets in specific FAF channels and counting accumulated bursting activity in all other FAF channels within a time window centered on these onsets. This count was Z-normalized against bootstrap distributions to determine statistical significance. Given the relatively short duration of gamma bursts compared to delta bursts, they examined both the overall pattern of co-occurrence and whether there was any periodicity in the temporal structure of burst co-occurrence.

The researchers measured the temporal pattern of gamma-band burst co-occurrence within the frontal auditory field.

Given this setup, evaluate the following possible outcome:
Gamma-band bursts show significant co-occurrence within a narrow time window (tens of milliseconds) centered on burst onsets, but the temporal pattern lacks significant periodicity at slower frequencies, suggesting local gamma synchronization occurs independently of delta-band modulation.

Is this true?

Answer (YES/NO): NO